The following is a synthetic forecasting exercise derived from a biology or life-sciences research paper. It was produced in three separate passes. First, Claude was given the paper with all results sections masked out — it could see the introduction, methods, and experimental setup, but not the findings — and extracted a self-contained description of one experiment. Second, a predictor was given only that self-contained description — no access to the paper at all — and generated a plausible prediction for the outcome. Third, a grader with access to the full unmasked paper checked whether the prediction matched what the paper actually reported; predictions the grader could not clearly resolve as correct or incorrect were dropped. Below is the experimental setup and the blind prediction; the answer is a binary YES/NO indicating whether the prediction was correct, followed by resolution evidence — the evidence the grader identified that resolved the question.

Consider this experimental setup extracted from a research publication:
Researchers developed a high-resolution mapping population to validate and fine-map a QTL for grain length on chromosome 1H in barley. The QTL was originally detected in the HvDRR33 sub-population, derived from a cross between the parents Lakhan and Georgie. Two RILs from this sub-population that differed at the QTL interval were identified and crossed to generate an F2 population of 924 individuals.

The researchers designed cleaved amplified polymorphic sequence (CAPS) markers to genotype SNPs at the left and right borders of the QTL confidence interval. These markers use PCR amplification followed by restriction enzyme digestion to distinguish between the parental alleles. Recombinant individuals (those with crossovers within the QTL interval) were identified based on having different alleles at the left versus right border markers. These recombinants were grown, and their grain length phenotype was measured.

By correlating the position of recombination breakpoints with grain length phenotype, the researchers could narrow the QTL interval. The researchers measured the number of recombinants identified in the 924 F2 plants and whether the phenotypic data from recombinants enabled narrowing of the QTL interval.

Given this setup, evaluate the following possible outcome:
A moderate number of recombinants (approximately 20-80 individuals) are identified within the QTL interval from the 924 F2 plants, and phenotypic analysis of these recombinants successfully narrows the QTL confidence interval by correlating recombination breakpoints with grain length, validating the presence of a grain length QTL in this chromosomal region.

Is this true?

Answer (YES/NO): NO